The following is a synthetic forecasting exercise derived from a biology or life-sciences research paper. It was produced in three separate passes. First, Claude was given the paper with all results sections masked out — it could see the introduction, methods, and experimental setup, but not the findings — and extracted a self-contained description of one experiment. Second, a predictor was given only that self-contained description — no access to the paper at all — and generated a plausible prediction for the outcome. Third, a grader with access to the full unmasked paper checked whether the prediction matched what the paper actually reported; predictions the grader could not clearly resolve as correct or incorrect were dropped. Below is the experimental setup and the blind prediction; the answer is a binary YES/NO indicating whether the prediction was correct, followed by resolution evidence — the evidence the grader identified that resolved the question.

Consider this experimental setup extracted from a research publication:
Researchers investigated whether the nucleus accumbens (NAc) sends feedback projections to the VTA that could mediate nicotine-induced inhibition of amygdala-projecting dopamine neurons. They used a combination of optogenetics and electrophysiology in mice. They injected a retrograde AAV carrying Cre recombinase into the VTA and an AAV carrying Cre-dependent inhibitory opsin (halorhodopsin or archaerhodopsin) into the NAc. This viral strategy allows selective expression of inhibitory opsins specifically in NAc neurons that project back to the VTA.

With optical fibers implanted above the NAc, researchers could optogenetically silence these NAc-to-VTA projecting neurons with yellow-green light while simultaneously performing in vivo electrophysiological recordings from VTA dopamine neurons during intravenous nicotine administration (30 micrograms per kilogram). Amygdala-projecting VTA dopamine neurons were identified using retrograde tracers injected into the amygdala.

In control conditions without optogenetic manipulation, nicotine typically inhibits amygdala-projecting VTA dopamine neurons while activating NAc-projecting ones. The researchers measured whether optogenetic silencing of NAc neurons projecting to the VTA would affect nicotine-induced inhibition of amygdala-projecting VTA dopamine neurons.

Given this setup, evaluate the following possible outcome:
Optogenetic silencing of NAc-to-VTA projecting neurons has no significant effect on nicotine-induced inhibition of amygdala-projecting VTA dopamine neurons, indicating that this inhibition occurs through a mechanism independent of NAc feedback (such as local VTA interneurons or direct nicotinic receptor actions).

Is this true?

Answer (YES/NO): NO